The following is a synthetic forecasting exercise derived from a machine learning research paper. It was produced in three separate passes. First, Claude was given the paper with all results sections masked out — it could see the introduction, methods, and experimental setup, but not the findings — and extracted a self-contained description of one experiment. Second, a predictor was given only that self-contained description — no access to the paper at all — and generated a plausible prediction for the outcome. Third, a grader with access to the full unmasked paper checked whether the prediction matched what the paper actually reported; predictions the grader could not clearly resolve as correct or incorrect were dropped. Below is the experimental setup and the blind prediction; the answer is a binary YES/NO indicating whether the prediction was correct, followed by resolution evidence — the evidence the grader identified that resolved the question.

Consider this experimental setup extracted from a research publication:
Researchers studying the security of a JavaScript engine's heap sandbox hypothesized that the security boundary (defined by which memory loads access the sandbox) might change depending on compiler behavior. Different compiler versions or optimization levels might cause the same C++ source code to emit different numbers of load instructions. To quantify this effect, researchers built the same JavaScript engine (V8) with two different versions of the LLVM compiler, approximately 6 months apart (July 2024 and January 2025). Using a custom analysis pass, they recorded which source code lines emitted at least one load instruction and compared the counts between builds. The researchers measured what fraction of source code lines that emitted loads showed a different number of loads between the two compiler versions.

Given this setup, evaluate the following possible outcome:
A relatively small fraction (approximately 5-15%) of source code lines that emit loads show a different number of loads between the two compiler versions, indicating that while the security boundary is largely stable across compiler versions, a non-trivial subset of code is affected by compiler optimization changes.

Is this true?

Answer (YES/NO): NO